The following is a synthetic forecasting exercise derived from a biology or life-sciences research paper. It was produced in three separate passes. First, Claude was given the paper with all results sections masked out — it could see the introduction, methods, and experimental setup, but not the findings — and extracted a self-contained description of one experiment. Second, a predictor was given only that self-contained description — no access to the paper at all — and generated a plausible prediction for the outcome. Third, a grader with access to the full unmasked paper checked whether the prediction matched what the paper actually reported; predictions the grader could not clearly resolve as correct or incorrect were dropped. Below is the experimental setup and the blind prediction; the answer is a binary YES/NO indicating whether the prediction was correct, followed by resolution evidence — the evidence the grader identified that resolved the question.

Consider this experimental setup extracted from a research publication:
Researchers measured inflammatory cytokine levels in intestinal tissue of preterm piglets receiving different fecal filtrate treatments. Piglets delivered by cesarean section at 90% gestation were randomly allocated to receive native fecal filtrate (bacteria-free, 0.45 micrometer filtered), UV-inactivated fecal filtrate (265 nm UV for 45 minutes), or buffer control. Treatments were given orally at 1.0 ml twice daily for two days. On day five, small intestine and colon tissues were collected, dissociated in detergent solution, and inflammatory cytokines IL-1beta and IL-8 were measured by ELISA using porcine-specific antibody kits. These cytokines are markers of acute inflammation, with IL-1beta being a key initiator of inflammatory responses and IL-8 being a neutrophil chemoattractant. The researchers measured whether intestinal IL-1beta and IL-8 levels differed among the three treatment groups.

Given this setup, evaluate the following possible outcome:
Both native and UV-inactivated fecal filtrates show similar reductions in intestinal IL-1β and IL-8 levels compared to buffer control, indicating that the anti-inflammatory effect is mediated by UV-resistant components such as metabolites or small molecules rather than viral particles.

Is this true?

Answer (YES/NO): NO